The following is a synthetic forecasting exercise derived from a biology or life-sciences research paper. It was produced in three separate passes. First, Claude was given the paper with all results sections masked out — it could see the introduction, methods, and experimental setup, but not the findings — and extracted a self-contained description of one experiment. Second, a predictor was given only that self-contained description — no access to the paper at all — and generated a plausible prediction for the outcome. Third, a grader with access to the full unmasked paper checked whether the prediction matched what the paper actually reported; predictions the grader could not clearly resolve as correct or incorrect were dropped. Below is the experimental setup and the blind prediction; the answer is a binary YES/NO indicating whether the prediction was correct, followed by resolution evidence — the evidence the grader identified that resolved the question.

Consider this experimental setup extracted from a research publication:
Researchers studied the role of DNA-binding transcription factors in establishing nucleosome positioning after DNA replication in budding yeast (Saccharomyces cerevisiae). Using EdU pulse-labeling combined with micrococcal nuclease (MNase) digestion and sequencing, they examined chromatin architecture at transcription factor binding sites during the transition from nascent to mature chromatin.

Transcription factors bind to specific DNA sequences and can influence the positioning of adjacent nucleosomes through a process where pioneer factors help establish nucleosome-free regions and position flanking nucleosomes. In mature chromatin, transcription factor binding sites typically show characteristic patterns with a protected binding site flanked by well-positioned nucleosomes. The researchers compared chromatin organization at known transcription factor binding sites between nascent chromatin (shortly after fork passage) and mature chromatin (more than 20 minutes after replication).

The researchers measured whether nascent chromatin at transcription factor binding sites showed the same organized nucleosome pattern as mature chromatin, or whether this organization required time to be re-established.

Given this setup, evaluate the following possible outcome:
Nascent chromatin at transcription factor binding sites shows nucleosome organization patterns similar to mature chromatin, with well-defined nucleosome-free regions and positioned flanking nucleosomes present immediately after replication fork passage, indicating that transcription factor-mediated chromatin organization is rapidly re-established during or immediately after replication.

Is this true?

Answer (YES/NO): NO